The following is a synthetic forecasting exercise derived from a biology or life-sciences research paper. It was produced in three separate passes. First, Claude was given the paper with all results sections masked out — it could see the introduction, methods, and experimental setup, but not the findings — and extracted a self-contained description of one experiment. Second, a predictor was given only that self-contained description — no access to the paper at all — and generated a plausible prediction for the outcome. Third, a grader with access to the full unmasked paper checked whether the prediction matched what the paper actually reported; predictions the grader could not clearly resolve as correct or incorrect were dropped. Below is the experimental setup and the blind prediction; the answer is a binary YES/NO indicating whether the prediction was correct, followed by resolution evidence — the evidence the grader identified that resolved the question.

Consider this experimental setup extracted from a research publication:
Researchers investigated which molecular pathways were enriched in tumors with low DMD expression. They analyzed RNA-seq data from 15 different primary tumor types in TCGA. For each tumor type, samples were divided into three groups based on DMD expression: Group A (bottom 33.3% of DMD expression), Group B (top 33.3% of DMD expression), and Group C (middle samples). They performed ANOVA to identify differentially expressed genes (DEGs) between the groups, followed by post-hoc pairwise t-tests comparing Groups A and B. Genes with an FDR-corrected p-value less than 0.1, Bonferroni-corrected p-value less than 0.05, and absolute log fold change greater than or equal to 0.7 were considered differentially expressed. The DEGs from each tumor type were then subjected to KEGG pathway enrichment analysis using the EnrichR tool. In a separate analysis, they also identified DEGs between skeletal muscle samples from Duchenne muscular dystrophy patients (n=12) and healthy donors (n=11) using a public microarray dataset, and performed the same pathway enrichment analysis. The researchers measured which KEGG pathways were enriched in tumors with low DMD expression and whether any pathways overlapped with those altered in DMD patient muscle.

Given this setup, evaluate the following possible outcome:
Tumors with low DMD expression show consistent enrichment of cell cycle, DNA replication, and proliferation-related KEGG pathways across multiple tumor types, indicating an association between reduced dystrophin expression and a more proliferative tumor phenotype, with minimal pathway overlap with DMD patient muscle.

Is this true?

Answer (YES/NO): NO